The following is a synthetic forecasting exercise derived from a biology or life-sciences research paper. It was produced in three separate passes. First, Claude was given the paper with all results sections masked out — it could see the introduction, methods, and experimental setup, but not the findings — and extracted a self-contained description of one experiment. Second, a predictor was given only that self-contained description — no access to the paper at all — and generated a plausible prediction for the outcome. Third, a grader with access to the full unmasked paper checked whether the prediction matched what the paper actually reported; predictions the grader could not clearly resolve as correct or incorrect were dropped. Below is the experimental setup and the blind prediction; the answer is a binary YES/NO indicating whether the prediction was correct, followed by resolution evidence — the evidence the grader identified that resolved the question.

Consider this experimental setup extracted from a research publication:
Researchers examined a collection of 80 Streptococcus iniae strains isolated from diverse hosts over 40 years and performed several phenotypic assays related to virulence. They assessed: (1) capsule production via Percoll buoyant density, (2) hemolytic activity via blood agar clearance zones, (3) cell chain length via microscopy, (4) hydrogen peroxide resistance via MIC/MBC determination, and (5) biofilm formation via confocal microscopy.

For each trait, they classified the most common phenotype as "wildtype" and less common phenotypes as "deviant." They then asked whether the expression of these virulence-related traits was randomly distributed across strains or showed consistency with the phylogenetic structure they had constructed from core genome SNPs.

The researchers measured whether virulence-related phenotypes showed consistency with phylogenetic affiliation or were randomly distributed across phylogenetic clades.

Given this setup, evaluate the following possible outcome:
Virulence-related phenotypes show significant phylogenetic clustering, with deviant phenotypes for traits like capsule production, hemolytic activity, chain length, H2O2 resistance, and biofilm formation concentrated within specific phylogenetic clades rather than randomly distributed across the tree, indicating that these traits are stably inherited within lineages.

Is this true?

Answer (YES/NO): YES